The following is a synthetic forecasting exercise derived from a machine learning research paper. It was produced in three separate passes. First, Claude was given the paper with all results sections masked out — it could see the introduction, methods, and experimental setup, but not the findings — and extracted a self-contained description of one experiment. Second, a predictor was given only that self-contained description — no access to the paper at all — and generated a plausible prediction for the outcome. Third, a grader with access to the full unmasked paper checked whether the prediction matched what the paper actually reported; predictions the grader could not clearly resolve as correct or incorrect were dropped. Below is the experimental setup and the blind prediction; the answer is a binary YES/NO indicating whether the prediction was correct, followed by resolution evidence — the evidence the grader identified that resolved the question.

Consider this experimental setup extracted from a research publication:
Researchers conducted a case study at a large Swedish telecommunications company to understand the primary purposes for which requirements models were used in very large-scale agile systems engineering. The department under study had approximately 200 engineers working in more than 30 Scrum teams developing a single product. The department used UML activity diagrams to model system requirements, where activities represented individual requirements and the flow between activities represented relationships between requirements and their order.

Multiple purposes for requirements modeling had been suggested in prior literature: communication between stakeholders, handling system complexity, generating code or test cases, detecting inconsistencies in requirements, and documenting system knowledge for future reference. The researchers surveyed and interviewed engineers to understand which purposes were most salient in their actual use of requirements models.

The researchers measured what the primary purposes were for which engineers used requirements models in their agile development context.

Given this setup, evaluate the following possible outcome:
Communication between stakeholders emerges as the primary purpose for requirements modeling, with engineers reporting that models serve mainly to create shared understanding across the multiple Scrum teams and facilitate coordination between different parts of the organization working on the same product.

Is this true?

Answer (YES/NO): NO